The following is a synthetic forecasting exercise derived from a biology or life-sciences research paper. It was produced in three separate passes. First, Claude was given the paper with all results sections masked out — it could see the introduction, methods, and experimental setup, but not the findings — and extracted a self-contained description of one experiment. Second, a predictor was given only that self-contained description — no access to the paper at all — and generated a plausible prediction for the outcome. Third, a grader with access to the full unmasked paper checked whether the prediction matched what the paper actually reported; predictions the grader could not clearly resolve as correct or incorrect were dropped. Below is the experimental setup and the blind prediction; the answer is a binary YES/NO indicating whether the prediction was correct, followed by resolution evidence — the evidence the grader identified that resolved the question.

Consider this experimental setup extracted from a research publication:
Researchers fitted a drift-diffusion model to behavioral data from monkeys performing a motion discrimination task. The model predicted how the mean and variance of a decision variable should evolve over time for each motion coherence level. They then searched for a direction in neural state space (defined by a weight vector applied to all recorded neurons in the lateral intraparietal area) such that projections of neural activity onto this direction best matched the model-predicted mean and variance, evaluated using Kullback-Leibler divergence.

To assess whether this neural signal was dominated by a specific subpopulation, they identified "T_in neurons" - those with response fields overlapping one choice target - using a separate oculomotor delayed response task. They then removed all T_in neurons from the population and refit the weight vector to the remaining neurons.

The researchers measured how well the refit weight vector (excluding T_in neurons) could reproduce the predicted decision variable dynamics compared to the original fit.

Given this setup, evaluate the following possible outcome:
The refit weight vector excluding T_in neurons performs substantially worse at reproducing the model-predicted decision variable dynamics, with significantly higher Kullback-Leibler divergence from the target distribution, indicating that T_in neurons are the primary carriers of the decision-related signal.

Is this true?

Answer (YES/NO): YES